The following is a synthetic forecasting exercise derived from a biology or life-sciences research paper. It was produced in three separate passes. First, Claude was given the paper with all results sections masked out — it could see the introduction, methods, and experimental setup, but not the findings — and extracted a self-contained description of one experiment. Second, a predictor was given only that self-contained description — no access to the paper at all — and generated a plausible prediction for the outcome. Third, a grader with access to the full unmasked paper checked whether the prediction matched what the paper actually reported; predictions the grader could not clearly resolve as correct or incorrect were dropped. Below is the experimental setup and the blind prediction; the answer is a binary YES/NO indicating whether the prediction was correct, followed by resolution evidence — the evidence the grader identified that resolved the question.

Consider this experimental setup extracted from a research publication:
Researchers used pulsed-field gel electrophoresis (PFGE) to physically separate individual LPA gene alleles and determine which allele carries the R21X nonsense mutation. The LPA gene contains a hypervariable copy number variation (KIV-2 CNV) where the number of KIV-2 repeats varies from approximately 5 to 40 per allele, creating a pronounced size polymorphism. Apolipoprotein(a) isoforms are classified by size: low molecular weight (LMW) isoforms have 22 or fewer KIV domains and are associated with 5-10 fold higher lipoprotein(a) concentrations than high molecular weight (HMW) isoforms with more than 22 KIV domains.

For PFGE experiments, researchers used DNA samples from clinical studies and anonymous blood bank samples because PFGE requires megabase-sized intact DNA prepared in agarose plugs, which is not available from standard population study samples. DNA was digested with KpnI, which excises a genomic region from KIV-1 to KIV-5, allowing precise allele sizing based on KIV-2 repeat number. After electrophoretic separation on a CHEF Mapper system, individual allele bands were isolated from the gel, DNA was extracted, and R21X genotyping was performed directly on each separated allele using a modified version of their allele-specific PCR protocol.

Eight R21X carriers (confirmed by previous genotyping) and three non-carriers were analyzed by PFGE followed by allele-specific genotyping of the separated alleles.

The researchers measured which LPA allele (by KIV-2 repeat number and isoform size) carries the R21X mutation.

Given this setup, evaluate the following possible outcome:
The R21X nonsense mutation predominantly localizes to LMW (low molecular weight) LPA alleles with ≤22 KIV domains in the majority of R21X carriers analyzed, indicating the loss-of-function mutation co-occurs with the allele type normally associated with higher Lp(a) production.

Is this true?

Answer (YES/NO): NO